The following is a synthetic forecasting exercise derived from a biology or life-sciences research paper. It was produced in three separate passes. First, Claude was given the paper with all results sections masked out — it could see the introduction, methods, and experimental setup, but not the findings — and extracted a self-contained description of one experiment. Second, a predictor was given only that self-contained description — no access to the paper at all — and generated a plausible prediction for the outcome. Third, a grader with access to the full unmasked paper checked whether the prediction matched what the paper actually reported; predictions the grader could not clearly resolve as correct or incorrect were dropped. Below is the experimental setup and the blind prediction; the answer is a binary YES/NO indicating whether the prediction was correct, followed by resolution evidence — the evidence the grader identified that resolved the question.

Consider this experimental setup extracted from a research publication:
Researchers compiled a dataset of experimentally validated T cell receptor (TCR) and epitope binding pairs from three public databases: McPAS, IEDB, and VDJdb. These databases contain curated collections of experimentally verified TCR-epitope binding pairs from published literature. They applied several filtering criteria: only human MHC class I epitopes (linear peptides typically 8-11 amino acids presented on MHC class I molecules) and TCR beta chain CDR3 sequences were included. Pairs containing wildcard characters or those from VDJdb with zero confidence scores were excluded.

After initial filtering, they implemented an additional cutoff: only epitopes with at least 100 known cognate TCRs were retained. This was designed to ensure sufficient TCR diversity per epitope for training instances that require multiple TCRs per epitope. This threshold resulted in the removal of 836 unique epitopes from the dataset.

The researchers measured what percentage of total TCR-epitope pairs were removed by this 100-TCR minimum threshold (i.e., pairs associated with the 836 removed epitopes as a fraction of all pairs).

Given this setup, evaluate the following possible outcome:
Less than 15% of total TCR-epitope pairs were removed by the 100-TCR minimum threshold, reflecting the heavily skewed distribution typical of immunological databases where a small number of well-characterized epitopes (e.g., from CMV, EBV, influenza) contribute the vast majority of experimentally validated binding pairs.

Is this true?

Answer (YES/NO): YES